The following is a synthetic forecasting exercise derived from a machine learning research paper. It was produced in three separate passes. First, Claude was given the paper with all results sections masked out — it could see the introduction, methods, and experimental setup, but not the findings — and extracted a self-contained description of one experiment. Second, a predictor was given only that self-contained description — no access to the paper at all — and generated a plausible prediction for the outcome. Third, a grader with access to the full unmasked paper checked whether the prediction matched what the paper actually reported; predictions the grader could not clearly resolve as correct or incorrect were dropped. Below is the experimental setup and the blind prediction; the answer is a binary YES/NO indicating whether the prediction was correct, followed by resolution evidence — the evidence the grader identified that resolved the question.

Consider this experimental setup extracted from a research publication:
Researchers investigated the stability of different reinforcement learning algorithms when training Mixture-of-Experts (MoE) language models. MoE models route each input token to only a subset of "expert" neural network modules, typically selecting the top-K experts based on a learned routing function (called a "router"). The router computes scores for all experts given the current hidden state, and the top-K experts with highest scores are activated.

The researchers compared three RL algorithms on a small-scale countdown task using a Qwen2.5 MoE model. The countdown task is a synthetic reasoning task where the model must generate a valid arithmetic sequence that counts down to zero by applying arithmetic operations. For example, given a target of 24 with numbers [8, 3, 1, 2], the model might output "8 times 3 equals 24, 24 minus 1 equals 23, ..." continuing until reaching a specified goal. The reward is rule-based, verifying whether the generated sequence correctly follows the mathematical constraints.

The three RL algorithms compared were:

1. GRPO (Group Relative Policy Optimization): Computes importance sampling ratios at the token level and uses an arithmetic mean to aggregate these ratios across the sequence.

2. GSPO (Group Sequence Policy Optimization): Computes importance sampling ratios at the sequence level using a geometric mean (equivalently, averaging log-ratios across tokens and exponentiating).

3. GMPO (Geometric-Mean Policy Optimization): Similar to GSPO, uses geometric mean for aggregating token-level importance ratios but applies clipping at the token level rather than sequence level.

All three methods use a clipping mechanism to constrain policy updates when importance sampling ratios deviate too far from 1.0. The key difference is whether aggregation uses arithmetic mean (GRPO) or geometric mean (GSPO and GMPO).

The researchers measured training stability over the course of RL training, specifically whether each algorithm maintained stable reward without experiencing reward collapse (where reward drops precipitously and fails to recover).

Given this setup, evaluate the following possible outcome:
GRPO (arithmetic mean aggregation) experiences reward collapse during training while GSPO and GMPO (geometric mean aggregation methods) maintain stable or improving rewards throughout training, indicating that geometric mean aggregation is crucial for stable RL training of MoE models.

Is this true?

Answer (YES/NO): YES